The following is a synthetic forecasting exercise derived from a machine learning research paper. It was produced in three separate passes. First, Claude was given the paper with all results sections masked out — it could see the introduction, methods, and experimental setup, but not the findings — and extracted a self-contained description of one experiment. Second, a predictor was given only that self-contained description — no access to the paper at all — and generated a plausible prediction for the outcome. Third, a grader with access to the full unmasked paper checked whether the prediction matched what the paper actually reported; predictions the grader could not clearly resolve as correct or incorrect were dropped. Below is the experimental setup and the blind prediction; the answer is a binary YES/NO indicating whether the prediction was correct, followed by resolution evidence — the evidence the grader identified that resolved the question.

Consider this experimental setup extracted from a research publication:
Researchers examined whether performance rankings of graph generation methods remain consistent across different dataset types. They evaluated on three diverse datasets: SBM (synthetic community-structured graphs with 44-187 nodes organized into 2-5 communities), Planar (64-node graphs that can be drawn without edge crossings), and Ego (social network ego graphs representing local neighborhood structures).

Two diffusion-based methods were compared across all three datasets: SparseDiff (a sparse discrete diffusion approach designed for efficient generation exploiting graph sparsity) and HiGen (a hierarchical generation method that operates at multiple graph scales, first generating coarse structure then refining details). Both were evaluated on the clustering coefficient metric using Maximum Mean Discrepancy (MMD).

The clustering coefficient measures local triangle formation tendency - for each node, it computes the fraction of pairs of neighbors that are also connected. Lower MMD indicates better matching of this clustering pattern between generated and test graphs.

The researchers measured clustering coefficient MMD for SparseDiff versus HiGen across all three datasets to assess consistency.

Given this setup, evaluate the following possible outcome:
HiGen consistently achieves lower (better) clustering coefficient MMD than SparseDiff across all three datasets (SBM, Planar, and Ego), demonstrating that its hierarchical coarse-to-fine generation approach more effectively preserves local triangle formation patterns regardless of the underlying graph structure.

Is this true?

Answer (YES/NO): NO